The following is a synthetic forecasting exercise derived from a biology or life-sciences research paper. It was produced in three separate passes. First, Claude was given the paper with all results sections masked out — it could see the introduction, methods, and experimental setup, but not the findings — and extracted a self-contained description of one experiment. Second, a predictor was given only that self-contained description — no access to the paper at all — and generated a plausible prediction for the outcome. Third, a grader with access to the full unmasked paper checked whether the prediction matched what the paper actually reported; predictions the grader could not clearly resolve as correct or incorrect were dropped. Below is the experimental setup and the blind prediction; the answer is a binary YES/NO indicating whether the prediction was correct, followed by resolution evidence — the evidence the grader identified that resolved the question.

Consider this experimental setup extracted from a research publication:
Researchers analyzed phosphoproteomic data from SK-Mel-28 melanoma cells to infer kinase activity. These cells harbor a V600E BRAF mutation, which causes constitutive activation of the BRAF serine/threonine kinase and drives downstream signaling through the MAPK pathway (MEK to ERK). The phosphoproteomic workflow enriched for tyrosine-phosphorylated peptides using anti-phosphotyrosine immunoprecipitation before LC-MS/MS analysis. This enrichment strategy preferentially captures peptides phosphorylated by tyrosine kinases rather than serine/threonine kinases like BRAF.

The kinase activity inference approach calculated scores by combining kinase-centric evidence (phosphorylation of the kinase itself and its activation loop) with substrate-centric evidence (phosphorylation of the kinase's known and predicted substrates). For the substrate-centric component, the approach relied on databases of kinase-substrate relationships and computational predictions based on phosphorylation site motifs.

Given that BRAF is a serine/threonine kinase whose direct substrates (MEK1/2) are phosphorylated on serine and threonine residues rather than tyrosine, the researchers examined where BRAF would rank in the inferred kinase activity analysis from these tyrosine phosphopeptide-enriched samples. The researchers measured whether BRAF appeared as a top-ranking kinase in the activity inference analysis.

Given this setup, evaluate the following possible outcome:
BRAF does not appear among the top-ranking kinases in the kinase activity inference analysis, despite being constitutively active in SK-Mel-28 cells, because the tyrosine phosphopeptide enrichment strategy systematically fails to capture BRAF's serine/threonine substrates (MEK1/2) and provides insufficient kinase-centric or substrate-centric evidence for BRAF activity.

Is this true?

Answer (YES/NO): YES